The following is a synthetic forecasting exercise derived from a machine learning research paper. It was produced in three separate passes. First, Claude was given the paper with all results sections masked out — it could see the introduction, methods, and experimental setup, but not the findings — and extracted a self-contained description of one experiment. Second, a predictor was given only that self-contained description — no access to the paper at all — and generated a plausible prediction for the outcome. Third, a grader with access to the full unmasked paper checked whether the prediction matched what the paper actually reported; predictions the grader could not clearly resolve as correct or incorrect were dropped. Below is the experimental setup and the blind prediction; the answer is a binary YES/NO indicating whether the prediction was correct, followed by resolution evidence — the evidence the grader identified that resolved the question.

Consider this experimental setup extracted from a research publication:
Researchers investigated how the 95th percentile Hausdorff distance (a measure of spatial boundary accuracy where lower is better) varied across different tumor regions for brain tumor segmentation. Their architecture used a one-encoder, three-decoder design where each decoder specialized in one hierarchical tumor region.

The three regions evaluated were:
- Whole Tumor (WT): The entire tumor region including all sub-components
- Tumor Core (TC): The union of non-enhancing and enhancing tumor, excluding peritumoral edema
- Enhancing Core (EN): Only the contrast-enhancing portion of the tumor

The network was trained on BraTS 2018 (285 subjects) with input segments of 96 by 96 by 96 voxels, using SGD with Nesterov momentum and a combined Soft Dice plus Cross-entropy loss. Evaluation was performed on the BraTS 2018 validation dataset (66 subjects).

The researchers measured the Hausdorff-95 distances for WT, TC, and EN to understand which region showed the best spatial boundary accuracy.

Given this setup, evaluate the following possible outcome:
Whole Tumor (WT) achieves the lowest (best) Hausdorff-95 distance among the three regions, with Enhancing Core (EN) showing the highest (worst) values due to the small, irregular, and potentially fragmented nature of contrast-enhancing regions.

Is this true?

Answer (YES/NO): NO